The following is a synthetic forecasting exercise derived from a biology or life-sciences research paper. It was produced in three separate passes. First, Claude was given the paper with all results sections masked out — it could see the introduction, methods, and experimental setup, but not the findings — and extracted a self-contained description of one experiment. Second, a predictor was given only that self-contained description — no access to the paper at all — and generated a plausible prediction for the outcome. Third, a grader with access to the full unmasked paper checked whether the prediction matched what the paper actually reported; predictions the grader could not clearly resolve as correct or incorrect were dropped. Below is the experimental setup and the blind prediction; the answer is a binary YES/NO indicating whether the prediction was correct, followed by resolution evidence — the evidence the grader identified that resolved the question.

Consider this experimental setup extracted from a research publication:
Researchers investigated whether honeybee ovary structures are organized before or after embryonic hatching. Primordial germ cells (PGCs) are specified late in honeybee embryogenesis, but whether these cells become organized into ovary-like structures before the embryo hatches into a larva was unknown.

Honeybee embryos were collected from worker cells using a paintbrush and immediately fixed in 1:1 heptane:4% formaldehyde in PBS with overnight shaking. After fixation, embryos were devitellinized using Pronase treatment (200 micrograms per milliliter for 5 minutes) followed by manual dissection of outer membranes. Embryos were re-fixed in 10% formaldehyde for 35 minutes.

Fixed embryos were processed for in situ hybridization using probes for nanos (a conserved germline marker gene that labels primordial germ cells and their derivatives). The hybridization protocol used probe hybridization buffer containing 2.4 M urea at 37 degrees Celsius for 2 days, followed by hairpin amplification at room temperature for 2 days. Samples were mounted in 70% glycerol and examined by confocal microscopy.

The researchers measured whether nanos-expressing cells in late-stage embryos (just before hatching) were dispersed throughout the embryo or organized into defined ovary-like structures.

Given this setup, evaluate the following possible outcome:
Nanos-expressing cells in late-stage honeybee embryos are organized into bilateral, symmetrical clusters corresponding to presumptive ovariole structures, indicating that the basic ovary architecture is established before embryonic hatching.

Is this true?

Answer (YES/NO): NO